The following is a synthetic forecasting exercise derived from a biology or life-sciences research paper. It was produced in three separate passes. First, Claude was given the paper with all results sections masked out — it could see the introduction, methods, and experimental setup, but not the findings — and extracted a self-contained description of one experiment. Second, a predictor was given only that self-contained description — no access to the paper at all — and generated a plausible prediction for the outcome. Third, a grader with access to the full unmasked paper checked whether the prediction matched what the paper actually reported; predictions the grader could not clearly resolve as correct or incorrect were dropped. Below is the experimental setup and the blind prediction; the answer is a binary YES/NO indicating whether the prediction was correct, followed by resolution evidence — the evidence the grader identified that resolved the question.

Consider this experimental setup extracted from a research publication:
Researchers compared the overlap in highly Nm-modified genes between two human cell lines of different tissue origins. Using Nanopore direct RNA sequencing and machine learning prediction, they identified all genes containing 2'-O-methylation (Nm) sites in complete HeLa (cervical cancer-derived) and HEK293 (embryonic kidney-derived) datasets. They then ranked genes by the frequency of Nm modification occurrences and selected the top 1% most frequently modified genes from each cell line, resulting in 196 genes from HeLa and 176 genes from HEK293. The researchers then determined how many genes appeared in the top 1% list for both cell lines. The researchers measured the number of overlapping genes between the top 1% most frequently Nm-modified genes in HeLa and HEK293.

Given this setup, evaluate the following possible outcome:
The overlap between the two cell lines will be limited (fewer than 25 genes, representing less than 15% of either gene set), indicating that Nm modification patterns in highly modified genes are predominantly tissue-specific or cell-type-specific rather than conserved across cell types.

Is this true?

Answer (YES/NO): NO